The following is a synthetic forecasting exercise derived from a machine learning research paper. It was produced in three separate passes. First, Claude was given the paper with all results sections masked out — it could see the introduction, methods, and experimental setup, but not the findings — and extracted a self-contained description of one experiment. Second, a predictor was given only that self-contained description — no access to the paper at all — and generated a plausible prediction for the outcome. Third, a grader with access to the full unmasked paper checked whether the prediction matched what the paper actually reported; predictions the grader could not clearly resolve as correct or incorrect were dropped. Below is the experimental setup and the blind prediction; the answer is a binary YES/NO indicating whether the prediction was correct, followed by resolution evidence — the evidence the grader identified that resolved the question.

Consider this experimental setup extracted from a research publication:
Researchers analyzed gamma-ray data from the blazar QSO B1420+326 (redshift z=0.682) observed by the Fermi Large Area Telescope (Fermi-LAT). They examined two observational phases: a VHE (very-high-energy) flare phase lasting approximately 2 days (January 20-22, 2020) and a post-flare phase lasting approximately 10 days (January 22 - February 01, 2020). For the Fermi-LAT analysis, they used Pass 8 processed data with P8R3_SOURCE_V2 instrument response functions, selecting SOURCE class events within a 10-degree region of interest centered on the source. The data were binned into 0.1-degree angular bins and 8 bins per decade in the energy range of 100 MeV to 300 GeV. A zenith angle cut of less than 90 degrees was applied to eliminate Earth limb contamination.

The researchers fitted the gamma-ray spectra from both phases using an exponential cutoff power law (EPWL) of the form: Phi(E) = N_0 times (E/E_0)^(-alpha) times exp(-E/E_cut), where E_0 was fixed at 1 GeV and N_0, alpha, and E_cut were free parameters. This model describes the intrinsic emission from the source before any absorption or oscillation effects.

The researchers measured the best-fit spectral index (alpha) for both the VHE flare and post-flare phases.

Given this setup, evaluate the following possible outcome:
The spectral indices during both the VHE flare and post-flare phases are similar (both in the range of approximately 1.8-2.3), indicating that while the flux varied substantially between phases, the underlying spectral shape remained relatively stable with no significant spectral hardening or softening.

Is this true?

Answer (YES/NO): YES